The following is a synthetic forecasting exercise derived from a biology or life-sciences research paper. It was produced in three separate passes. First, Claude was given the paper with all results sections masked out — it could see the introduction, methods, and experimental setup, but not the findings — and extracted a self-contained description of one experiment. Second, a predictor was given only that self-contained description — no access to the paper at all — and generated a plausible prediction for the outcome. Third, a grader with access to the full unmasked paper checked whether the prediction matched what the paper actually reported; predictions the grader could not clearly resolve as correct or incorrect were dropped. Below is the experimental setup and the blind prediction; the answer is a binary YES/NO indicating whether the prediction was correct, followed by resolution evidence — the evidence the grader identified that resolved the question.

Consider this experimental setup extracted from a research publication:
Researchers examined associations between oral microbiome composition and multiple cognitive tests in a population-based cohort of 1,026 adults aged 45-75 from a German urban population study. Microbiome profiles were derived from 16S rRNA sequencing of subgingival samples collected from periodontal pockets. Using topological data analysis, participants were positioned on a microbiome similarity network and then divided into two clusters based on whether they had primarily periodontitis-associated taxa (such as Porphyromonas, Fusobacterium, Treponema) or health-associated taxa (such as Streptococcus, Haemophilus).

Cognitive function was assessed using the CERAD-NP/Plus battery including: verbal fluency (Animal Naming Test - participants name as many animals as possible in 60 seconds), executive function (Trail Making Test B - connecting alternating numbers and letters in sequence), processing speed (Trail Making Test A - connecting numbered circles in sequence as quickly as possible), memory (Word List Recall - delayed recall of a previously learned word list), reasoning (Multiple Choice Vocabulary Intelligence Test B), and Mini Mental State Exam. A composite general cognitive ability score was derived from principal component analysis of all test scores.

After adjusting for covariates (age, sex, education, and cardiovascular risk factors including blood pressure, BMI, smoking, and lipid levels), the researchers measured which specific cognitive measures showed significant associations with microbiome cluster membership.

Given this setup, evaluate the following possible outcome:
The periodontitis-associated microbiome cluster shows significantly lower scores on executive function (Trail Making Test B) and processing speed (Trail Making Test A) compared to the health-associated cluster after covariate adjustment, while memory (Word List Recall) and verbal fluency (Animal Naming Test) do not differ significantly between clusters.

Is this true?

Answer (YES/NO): NO